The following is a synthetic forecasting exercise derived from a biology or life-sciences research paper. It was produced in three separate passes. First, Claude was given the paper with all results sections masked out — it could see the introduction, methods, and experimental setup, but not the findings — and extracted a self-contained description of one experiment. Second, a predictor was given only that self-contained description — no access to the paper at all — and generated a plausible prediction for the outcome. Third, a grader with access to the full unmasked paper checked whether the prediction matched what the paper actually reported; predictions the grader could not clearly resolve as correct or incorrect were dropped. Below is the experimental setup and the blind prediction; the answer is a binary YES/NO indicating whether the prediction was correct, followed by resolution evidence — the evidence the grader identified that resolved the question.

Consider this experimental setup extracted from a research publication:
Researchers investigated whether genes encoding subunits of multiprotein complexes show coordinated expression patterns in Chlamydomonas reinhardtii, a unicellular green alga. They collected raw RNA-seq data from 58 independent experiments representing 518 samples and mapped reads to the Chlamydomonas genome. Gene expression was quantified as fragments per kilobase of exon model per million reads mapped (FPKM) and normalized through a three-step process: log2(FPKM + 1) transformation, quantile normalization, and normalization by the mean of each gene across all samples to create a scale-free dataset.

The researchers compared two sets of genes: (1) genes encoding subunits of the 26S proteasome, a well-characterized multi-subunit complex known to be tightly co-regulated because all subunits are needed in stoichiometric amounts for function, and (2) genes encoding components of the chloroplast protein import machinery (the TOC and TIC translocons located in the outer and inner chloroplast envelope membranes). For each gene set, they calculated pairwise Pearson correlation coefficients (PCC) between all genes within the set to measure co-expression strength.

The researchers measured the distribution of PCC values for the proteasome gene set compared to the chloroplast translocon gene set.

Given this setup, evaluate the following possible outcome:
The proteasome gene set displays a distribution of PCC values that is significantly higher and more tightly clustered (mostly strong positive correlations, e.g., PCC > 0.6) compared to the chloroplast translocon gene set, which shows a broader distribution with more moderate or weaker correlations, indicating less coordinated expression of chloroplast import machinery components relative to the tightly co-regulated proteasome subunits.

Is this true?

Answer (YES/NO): YES